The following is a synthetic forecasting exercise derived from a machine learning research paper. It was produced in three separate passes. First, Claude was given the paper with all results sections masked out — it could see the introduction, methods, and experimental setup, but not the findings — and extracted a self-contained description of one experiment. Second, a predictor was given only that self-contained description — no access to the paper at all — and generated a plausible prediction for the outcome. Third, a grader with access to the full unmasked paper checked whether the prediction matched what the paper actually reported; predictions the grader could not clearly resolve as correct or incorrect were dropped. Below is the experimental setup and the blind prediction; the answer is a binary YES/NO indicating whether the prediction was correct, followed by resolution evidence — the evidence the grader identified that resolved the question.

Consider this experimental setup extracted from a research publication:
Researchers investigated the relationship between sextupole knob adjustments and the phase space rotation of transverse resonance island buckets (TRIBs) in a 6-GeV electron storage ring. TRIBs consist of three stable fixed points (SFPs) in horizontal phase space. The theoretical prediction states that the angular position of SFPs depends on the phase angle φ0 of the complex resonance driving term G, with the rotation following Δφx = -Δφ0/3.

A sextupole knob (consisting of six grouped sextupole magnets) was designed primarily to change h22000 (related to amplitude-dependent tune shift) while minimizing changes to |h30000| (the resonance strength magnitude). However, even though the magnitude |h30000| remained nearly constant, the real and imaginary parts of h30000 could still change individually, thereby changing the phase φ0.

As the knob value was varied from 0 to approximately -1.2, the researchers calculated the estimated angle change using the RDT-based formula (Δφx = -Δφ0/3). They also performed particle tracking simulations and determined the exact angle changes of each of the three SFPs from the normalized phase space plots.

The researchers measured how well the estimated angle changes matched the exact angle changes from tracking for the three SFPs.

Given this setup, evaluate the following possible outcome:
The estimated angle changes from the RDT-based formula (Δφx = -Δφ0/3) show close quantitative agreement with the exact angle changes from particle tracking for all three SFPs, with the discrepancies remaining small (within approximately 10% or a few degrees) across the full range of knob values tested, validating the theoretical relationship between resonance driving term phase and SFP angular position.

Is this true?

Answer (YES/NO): NO